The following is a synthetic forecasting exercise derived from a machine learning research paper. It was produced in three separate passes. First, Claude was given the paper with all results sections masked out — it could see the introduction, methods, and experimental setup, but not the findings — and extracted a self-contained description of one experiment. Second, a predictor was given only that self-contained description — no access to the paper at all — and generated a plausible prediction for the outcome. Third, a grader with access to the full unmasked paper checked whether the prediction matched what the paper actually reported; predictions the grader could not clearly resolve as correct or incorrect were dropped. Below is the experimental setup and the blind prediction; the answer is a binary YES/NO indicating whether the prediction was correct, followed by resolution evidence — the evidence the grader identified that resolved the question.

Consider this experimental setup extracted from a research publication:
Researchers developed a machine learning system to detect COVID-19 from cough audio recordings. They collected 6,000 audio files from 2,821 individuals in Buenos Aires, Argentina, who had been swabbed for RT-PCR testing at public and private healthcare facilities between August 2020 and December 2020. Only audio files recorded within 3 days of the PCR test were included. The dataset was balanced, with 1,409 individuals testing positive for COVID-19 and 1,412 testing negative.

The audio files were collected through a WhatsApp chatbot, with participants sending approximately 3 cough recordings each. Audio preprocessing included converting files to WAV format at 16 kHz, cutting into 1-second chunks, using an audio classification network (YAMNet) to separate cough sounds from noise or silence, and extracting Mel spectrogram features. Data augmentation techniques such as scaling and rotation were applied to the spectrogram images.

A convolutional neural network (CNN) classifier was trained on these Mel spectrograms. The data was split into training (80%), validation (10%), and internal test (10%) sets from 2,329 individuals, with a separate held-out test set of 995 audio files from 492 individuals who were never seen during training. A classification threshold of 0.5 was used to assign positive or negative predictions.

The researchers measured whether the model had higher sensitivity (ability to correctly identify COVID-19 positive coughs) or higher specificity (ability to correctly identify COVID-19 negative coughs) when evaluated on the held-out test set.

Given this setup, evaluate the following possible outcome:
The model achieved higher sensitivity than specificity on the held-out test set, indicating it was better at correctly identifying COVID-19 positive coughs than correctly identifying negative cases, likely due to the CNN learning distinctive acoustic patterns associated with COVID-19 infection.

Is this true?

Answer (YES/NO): YES